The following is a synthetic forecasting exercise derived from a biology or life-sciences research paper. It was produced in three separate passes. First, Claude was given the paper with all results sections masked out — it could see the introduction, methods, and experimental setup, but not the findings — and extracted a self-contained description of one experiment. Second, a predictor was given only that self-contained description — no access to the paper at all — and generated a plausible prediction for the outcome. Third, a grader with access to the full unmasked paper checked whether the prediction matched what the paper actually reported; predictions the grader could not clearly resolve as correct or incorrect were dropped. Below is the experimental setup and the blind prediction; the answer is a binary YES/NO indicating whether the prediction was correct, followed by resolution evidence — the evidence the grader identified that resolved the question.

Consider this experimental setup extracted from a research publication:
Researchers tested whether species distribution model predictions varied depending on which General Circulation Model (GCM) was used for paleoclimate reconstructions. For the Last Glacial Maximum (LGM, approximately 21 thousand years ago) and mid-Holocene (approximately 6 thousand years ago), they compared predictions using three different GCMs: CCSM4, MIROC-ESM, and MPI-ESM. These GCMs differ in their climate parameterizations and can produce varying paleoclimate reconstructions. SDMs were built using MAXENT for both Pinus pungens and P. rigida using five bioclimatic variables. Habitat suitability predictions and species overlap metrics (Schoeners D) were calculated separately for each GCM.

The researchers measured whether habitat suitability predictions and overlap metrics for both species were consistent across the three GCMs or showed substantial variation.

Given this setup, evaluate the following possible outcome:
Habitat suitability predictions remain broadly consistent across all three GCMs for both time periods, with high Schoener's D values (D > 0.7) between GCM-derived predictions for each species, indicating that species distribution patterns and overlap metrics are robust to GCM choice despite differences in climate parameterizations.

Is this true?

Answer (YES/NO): NO